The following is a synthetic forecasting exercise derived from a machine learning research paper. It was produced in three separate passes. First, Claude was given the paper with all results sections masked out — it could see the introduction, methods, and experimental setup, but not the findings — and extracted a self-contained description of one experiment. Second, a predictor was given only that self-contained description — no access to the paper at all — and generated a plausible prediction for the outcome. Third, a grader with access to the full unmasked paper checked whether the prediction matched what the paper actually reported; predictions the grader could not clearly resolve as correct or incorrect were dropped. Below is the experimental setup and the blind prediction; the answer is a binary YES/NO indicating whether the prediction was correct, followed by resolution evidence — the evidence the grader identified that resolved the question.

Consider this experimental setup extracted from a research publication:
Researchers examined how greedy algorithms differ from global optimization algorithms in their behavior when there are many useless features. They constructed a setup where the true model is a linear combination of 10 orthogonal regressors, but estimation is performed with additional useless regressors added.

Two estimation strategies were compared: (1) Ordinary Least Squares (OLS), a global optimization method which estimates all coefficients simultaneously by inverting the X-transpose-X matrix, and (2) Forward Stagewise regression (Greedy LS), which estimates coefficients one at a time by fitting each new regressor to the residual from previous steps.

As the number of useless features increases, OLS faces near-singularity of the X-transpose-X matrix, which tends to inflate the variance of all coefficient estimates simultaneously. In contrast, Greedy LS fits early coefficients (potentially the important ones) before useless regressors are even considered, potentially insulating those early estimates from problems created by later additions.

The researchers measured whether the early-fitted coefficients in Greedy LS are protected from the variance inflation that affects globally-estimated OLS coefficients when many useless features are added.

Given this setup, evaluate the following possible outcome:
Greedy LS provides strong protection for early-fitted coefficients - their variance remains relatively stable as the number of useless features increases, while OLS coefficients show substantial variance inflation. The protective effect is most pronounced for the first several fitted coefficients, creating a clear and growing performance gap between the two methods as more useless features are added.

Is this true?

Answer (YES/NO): YES